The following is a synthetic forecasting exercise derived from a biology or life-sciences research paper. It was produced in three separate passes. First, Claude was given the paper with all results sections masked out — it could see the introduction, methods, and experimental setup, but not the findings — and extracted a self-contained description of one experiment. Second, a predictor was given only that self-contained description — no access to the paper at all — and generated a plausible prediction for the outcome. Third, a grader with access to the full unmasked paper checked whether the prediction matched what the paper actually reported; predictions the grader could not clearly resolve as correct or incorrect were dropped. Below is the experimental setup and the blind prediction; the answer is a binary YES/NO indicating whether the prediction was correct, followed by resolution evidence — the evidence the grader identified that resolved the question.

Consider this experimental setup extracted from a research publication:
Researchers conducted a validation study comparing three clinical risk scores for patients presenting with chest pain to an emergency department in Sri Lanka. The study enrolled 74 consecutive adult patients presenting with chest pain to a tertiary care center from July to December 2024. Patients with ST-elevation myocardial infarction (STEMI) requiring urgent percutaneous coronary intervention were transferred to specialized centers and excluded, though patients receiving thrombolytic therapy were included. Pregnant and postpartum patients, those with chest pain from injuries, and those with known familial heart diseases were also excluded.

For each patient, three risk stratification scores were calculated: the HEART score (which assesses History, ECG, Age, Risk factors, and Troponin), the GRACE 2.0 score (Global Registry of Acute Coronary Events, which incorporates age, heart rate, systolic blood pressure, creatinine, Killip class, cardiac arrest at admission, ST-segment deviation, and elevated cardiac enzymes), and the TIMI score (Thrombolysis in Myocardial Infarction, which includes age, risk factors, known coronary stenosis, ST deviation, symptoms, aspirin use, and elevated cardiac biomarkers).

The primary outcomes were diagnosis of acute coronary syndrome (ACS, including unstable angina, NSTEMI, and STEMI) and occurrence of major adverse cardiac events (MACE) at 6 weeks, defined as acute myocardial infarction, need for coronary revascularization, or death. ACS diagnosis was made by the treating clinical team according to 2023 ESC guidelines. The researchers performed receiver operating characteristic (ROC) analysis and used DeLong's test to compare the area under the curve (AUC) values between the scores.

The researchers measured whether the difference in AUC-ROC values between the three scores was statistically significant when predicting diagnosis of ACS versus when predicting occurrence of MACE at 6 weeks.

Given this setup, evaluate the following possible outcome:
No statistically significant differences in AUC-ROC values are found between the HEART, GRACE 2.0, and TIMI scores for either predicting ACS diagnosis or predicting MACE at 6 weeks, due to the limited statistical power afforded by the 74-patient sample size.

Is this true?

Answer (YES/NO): NO